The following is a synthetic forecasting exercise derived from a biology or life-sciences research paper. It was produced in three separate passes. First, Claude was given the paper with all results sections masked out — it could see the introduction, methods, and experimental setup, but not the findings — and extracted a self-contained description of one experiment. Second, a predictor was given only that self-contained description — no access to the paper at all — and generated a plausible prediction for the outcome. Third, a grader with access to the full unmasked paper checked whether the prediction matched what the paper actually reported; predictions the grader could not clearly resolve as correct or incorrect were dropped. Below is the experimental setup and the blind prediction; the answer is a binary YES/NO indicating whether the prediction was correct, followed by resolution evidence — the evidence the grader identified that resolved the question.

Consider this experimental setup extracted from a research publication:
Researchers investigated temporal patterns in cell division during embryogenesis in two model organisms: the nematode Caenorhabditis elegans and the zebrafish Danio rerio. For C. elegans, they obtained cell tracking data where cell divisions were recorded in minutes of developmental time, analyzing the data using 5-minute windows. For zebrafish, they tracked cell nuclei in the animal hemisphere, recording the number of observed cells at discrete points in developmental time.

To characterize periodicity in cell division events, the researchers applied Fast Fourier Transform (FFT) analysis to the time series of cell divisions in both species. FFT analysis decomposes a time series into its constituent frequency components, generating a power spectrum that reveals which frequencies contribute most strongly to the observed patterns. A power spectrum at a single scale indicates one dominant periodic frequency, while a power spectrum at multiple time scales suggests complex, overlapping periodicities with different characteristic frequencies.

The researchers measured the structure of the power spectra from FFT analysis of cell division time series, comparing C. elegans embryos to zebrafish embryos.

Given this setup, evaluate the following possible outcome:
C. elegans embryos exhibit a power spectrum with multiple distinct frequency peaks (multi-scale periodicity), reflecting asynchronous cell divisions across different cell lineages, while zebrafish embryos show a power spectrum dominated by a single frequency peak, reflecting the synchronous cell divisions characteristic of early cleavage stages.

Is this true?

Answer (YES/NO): YES